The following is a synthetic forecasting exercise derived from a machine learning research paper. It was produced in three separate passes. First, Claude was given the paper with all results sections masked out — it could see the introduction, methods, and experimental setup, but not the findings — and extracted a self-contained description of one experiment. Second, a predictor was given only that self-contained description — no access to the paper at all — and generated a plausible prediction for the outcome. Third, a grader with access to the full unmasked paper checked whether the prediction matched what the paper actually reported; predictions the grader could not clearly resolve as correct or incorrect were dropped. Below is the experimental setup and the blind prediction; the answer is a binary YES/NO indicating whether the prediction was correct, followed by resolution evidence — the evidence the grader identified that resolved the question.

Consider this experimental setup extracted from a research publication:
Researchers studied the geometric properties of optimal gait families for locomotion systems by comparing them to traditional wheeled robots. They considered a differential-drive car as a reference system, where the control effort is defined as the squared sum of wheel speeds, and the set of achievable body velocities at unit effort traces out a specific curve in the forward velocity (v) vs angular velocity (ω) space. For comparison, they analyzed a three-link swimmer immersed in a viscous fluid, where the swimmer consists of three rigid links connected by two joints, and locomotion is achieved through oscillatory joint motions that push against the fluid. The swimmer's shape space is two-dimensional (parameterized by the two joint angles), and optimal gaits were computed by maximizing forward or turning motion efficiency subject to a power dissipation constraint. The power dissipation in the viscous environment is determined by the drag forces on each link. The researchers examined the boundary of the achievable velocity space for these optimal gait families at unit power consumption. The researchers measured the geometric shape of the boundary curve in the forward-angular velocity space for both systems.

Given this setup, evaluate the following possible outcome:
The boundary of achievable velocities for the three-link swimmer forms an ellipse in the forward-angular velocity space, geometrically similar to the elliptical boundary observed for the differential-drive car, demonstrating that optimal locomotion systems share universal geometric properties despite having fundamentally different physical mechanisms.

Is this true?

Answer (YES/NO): NO